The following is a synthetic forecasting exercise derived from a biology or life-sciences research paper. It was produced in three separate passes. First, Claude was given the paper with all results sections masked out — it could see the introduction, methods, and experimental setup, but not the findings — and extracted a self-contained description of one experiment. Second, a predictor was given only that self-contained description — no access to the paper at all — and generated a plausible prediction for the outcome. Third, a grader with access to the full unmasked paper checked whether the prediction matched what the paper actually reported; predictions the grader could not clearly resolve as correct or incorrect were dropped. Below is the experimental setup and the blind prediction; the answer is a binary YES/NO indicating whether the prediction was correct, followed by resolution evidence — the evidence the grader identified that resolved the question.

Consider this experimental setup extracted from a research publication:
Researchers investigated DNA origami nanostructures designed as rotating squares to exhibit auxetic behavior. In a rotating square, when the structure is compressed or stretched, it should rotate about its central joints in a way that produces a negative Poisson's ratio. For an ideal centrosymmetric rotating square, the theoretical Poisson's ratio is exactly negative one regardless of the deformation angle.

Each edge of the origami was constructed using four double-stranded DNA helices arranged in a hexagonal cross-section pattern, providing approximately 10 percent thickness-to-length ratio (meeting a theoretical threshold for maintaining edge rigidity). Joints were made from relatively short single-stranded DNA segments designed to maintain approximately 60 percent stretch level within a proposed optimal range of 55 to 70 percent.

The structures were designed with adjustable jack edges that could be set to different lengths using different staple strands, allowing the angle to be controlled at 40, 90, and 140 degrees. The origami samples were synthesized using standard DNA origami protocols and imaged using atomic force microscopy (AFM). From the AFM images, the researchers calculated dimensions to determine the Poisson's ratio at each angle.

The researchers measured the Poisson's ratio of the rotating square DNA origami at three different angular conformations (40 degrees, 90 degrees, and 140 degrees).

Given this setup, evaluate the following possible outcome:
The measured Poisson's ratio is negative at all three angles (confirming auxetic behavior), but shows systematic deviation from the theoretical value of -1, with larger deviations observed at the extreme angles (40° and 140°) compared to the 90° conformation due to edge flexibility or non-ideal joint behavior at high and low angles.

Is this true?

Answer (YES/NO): NO